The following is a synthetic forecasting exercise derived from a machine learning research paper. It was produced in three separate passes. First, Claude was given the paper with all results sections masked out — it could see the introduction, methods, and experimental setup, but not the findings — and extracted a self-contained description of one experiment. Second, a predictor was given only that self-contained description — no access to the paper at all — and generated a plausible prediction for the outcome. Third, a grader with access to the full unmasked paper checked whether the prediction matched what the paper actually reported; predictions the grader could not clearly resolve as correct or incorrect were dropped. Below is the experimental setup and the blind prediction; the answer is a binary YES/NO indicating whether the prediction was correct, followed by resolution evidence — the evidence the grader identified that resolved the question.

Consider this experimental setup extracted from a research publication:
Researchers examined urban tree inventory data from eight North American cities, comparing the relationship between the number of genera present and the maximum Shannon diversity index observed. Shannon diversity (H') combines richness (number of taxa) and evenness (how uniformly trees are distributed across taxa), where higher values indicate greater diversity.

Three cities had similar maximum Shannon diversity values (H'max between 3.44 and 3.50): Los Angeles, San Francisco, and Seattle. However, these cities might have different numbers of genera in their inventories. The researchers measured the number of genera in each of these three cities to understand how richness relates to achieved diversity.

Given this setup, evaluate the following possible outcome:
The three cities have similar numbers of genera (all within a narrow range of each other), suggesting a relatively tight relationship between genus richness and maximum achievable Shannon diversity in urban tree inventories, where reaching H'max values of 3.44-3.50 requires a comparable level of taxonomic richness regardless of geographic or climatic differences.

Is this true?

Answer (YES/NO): NO